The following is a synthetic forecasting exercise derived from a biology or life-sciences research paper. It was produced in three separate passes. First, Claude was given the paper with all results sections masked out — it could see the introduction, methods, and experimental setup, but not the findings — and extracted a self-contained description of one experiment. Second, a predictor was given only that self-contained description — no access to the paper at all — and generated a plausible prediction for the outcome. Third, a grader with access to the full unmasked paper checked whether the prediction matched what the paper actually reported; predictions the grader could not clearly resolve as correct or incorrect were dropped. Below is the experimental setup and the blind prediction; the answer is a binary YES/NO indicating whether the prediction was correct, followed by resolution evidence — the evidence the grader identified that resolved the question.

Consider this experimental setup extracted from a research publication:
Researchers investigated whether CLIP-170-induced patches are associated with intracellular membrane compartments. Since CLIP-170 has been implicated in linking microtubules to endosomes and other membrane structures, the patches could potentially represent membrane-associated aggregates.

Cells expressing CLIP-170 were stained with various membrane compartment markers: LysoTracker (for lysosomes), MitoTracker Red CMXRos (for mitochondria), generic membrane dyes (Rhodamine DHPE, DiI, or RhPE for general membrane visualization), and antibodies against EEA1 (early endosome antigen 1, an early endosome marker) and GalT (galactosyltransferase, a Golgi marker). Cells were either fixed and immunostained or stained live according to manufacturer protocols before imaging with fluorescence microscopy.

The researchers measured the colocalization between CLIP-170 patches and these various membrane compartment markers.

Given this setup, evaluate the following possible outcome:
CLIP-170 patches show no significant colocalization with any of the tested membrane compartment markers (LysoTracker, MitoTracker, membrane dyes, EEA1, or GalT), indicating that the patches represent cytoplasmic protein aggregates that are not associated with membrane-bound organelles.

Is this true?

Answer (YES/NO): NO